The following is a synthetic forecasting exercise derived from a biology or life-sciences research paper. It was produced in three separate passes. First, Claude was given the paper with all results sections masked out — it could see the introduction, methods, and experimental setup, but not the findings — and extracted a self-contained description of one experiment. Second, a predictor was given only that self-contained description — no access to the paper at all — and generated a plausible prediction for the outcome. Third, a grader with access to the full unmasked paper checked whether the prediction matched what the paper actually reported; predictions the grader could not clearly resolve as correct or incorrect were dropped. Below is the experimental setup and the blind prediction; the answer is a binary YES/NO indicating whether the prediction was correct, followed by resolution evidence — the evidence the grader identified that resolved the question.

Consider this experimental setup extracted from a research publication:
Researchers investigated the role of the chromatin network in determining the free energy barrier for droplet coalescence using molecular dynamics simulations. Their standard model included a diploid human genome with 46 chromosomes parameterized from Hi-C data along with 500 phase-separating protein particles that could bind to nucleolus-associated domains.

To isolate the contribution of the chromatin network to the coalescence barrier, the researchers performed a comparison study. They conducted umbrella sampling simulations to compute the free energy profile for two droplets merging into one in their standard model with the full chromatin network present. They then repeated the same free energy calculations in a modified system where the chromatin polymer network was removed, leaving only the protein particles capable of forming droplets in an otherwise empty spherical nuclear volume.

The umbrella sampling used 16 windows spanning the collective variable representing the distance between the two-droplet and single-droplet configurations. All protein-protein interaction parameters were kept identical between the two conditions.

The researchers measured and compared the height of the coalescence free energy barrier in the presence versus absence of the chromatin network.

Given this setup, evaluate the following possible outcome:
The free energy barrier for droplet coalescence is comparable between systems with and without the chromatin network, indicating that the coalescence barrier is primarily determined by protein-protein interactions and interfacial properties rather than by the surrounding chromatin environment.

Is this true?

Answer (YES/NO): NO